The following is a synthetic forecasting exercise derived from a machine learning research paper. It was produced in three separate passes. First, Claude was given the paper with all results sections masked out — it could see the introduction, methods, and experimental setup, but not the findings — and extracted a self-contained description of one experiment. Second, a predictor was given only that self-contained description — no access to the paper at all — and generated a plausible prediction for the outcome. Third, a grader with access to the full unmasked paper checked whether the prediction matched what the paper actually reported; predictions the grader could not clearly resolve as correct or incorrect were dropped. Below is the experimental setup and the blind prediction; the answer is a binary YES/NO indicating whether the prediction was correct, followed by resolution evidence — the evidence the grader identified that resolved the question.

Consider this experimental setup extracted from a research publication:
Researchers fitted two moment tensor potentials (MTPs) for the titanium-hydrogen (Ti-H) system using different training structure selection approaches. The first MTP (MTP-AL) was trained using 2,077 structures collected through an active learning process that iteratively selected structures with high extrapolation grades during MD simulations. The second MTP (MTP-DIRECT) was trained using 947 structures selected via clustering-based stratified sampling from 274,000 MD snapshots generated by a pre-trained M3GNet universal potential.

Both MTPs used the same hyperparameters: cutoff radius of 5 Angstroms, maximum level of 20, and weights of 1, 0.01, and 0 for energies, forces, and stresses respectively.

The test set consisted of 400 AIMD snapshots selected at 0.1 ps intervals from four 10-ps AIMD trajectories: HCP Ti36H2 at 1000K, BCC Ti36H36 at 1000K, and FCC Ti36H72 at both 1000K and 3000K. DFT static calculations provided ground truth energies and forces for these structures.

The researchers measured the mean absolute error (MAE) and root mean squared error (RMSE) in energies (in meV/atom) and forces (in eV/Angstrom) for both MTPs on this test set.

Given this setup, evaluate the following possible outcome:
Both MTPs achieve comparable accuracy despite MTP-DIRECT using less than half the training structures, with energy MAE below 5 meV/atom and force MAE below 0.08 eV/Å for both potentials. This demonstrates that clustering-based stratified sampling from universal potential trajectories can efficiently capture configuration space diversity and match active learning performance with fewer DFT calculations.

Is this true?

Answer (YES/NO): NO